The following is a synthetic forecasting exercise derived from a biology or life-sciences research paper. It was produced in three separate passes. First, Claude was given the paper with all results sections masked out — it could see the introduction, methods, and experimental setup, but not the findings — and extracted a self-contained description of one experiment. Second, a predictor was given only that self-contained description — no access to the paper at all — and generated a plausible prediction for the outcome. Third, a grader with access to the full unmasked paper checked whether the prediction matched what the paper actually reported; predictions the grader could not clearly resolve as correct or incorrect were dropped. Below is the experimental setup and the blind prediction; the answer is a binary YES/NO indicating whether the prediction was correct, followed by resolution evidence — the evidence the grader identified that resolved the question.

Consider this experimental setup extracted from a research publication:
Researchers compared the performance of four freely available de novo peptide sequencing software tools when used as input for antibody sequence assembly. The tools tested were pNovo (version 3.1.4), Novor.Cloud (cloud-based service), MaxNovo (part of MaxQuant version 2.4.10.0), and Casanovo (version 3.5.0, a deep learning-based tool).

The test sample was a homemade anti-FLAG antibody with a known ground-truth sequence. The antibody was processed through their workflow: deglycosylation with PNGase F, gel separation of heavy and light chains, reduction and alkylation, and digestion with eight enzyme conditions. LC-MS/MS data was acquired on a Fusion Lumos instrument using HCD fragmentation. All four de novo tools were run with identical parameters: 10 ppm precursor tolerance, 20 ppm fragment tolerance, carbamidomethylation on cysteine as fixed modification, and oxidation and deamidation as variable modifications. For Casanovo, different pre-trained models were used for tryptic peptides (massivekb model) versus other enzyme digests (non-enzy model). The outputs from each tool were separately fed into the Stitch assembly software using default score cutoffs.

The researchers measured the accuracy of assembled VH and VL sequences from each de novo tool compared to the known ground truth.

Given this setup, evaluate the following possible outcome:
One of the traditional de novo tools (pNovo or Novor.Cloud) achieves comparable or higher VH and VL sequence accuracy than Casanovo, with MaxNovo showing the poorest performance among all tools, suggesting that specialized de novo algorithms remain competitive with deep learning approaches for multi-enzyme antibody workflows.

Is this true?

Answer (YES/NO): YES